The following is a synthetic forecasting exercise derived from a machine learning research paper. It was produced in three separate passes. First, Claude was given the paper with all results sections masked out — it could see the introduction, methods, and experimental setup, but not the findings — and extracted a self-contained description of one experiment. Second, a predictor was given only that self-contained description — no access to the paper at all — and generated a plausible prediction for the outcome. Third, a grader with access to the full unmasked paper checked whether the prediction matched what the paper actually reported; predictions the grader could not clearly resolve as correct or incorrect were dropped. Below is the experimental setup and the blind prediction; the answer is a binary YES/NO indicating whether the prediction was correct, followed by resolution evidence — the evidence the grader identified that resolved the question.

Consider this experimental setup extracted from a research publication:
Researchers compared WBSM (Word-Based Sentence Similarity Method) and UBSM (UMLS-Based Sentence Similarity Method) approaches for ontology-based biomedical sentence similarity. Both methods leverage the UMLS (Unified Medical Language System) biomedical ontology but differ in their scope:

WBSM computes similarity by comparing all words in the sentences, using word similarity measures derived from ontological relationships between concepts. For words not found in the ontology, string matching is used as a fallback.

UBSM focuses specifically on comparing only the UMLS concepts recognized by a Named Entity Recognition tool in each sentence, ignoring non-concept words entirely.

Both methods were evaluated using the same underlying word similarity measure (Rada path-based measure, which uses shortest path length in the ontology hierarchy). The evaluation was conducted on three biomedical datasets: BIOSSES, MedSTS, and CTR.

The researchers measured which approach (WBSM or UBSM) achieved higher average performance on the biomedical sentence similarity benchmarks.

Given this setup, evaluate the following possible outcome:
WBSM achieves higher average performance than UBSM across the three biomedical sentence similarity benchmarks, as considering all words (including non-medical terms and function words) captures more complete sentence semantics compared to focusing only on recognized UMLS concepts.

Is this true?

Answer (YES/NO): NO